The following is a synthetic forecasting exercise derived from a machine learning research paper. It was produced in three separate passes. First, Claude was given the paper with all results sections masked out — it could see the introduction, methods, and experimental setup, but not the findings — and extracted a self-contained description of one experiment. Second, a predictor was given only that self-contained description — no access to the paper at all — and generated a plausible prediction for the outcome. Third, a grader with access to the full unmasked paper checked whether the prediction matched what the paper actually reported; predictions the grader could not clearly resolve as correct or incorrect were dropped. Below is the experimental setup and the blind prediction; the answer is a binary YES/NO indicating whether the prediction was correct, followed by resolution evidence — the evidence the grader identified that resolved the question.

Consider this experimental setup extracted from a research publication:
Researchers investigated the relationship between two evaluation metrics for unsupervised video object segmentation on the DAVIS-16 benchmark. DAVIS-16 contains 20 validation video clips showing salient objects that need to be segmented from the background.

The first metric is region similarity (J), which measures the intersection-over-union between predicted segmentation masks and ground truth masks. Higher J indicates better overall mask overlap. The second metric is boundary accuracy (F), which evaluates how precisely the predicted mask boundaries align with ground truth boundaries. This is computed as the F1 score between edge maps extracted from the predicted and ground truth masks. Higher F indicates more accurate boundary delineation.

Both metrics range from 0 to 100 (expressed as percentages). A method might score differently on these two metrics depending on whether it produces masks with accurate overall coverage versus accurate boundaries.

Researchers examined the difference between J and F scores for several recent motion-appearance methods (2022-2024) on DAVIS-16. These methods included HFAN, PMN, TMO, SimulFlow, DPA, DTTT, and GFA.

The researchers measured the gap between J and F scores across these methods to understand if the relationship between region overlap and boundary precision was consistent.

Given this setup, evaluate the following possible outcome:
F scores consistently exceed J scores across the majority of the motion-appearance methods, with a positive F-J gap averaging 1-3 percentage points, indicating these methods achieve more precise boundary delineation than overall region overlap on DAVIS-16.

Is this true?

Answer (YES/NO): YES